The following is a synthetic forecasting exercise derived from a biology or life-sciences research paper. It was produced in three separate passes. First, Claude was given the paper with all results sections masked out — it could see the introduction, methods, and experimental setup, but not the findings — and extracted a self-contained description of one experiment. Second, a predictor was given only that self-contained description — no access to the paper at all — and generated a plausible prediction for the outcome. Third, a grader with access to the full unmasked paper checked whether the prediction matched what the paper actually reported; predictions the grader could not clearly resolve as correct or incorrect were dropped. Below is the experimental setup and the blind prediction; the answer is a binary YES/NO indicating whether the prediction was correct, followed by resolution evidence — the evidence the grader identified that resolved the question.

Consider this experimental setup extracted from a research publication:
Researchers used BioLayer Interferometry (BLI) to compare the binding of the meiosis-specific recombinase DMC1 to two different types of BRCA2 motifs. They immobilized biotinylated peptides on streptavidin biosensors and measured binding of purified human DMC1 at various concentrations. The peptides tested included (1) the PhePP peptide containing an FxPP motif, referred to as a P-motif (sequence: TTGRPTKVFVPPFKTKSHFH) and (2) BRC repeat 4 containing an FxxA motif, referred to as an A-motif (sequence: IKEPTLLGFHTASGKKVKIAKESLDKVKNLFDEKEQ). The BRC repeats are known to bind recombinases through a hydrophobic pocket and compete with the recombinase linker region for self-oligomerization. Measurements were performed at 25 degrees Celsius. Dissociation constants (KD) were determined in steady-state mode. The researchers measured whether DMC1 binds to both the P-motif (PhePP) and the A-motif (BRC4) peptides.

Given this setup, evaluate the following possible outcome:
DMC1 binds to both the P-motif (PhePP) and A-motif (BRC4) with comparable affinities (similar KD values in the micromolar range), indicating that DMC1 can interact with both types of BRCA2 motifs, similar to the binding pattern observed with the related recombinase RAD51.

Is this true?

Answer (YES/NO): NO